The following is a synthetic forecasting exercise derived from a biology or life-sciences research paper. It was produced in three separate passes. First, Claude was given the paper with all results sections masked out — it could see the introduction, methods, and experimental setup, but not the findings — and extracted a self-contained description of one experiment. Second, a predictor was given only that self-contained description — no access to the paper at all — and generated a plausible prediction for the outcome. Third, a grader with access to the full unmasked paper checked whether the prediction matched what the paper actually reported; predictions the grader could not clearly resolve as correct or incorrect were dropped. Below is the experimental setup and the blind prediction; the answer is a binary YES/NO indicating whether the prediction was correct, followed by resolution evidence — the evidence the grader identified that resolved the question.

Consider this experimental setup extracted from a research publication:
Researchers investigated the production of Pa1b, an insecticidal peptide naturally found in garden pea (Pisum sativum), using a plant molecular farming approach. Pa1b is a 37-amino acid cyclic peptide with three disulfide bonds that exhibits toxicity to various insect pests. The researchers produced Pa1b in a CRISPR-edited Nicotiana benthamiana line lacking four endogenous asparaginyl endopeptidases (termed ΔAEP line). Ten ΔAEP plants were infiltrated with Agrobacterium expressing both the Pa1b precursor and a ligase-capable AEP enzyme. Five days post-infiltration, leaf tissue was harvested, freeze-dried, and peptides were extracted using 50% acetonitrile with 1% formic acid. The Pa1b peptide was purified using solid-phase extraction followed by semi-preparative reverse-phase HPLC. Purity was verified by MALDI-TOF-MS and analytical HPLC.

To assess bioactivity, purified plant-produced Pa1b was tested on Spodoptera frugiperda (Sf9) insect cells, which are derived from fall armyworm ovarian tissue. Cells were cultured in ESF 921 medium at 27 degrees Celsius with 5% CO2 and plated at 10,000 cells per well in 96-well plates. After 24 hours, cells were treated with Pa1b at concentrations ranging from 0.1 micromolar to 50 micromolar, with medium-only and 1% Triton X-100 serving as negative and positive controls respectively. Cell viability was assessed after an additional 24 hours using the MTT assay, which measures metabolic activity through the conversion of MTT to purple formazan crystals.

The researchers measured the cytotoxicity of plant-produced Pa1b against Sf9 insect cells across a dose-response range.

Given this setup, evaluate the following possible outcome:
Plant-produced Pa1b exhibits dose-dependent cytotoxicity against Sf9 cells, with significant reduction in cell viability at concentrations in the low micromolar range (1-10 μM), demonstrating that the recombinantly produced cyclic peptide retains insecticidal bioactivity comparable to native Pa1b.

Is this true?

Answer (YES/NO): NO